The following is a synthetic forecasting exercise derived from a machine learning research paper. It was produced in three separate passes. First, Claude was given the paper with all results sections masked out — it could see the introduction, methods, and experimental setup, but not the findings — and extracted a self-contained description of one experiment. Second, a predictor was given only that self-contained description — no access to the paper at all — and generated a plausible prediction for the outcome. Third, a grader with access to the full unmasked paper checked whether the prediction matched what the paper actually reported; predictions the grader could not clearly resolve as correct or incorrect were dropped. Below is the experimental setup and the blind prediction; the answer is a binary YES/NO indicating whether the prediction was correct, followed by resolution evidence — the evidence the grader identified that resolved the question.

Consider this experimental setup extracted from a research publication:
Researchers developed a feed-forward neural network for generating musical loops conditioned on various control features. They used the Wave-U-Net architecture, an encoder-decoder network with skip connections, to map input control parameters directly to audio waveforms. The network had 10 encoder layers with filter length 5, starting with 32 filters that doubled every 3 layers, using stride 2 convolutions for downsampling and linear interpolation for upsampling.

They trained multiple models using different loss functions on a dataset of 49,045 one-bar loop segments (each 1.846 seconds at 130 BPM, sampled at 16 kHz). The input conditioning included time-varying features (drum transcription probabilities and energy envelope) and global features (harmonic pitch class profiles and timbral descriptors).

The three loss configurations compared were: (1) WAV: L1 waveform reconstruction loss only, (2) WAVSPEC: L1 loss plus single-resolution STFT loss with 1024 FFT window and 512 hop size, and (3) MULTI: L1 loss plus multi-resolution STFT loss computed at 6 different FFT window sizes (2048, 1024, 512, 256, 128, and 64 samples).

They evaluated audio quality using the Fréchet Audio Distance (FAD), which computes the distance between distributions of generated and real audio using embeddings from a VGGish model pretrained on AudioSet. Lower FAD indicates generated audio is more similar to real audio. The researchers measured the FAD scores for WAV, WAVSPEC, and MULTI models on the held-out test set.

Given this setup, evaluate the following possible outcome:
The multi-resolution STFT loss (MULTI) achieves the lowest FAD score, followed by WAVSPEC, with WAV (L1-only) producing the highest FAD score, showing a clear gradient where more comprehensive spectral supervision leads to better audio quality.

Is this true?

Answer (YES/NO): YES